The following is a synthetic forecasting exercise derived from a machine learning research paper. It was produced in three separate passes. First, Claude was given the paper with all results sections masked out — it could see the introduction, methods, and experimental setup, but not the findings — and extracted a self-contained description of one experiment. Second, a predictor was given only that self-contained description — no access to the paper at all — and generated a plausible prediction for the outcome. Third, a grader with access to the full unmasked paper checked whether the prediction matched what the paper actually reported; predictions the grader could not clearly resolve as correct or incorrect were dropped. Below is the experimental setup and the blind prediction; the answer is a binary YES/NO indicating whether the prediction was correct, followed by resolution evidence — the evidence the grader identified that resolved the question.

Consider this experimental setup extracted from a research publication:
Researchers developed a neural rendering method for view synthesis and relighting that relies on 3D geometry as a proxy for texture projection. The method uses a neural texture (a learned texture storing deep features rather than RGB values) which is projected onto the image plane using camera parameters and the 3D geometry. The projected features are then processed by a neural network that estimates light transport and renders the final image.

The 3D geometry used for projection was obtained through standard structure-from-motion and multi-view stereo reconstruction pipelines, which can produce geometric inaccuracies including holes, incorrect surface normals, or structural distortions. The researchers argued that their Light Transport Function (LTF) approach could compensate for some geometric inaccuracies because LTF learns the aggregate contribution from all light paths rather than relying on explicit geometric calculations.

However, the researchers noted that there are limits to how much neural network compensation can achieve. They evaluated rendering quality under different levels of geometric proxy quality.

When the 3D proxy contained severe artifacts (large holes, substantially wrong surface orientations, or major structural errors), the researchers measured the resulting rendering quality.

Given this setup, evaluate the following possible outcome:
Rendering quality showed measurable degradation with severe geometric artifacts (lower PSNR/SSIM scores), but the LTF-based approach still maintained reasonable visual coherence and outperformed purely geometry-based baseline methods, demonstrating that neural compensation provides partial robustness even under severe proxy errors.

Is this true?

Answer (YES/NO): NO